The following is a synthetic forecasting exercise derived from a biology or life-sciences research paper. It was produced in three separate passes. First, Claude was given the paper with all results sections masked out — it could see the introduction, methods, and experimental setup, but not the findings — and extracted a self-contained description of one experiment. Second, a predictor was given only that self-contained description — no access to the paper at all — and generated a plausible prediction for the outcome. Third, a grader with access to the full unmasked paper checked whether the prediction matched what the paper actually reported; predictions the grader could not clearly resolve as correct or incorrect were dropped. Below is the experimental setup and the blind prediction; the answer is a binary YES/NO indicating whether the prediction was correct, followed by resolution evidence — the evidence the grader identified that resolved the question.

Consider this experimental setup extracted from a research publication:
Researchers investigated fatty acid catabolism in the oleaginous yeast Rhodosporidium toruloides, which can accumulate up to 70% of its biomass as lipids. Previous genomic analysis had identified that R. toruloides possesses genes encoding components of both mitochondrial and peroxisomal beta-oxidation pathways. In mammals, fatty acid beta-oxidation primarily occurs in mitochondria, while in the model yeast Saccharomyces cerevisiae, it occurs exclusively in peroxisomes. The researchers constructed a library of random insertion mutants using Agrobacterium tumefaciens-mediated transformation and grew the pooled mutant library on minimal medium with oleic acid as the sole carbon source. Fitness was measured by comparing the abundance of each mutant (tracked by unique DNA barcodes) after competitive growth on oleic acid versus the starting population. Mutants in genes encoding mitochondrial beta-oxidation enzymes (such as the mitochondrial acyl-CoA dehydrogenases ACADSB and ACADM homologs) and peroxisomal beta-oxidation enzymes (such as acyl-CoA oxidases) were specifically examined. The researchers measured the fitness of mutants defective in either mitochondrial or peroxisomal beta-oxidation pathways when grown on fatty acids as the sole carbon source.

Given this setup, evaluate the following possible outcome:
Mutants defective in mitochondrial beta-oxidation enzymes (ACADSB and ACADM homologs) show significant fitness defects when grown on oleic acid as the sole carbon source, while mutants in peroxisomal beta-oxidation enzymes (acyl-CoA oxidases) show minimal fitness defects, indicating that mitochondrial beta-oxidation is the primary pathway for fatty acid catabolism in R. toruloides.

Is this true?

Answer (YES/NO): NO